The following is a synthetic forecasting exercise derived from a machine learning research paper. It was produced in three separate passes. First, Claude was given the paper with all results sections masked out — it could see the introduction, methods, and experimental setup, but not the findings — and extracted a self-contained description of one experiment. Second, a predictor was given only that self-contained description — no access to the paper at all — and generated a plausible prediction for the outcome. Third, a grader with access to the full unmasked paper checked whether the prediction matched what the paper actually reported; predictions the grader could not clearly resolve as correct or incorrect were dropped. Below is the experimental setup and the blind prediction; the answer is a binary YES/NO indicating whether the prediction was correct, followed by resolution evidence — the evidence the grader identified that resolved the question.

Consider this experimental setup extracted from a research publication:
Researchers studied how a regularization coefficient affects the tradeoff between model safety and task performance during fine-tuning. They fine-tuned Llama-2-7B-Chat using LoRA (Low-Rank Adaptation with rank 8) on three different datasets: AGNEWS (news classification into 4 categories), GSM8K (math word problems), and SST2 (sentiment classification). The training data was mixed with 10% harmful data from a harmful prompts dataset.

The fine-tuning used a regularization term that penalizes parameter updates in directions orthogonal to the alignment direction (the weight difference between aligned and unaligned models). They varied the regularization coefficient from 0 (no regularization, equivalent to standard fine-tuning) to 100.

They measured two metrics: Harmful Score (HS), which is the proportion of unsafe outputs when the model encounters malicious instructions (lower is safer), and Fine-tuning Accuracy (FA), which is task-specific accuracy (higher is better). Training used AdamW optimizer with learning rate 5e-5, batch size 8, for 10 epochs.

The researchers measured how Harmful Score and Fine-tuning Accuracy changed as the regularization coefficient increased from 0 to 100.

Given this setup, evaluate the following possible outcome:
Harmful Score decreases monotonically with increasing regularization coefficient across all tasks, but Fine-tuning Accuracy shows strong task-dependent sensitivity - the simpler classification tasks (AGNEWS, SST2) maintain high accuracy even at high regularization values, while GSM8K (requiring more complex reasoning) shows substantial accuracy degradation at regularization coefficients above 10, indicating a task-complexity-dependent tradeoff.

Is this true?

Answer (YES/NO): NO